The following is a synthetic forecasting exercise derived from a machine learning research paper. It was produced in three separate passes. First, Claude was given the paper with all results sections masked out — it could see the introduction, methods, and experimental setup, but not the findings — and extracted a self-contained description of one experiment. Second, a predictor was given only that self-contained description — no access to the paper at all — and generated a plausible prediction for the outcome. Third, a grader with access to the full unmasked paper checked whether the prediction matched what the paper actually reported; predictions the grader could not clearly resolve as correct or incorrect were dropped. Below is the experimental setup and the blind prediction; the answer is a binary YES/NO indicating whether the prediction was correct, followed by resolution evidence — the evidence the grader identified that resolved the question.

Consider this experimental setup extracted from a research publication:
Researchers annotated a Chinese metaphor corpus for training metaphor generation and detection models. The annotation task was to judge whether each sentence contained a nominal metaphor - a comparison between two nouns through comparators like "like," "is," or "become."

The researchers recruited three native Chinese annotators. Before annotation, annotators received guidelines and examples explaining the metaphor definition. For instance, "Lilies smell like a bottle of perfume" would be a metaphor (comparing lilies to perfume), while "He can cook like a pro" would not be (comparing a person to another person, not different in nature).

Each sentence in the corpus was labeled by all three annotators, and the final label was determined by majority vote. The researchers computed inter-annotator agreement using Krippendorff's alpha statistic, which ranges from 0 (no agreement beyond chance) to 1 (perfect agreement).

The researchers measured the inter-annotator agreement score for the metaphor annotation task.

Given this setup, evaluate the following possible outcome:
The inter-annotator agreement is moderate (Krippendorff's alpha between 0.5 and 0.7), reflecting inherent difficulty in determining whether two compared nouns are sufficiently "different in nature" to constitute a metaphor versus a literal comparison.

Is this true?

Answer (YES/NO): NO